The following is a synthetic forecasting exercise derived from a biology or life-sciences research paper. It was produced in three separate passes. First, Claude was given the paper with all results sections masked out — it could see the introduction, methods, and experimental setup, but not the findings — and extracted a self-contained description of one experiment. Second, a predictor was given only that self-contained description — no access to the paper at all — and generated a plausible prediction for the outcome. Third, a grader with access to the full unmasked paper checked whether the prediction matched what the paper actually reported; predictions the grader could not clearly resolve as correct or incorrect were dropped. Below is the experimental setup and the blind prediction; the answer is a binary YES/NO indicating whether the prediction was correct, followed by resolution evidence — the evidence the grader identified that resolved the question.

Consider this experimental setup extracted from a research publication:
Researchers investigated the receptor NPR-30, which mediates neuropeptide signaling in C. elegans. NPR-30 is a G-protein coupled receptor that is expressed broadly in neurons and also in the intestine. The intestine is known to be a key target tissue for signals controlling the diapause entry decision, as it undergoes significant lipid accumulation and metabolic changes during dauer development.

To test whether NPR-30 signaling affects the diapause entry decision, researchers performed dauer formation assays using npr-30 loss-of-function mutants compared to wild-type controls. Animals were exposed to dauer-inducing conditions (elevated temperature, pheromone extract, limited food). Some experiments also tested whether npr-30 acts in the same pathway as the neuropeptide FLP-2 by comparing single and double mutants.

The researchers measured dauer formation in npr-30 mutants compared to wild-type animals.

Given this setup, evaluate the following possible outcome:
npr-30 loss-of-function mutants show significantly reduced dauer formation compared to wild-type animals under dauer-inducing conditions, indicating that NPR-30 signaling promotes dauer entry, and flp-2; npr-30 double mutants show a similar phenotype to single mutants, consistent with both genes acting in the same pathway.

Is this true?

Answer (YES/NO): NO